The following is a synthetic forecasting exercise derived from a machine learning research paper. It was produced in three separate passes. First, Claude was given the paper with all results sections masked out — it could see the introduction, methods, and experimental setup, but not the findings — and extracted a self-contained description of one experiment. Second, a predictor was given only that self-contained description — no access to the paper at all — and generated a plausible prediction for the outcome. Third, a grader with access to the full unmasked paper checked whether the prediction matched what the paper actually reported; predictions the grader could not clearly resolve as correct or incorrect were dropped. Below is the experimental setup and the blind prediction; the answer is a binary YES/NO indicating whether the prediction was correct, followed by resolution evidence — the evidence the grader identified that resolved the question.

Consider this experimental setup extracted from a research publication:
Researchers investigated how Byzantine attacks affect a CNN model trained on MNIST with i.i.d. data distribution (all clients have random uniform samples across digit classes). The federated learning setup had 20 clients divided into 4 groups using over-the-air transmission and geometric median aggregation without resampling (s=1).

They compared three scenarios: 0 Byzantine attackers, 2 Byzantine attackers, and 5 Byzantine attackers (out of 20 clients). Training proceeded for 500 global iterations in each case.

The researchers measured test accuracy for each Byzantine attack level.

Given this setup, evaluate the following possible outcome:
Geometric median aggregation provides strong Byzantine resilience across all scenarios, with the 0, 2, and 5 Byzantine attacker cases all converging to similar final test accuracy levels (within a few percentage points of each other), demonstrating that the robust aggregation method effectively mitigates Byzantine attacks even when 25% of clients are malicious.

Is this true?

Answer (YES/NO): YES